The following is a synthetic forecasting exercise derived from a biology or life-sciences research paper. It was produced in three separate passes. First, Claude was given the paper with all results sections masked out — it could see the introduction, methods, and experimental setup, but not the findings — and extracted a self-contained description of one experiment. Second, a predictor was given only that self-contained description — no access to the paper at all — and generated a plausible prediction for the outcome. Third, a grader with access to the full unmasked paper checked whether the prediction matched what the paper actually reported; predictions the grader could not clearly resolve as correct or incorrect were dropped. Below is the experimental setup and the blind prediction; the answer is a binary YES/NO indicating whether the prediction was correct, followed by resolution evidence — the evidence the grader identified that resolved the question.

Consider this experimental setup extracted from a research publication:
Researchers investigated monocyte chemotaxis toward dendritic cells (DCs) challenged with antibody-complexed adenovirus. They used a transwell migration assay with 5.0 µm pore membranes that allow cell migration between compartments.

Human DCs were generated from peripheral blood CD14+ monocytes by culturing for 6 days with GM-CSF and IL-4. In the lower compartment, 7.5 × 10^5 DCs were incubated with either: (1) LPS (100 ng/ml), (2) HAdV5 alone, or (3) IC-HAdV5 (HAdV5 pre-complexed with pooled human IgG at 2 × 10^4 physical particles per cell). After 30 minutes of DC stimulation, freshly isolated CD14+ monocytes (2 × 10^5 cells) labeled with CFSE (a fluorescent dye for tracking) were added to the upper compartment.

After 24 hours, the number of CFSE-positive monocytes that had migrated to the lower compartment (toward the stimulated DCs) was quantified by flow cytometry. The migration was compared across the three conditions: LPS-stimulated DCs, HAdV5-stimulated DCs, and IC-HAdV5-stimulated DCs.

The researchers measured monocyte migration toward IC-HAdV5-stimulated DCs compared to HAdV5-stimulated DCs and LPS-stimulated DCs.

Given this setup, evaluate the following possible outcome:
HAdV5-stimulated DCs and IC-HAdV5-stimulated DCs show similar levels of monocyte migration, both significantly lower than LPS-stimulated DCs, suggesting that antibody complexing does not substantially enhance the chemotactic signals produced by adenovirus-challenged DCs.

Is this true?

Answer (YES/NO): NO